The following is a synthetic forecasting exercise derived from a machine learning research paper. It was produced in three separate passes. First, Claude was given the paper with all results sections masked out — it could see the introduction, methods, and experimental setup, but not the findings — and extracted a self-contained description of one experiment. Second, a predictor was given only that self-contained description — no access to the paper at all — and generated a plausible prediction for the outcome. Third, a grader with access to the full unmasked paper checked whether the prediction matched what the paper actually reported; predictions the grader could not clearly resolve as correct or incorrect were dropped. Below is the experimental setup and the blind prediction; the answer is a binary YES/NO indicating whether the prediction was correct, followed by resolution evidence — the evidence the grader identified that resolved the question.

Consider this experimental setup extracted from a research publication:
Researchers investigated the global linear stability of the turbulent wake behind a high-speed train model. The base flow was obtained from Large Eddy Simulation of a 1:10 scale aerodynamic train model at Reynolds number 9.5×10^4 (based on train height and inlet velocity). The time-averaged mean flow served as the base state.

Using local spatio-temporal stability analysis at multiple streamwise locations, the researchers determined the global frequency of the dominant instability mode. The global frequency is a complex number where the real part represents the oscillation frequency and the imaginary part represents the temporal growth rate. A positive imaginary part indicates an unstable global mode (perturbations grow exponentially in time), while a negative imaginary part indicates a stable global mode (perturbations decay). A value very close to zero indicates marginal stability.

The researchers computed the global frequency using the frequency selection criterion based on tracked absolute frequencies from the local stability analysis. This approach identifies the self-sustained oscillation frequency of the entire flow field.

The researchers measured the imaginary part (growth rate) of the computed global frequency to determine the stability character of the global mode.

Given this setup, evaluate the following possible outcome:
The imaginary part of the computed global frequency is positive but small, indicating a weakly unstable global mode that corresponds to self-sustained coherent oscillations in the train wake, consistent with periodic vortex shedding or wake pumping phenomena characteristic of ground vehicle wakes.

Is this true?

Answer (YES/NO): YES